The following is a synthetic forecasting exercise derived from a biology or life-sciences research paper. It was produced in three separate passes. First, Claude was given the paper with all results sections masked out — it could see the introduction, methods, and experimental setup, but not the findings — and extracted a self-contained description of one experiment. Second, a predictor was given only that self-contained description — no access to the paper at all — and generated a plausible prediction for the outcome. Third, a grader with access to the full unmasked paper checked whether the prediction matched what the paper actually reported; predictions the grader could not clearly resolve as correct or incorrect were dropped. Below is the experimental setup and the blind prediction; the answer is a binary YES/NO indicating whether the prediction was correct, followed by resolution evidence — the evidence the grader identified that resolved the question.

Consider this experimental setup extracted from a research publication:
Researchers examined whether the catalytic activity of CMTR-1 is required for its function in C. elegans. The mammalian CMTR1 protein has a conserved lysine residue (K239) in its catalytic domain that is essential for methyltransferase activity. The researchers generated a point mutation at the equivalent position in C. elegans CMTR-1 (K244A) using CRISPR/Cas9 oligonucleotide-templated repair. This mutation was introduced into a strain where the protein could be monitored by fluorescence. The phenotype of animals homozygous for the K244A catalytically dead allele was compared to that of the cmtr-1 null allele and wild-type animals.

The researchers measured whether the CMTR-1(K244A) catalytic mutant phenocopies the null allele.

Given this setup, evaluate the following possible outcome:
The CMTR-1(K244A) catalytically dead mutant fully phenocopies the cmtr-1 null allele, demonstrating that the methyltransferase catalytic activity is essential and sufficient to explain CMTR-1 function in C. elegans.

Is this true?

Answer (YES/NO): YES